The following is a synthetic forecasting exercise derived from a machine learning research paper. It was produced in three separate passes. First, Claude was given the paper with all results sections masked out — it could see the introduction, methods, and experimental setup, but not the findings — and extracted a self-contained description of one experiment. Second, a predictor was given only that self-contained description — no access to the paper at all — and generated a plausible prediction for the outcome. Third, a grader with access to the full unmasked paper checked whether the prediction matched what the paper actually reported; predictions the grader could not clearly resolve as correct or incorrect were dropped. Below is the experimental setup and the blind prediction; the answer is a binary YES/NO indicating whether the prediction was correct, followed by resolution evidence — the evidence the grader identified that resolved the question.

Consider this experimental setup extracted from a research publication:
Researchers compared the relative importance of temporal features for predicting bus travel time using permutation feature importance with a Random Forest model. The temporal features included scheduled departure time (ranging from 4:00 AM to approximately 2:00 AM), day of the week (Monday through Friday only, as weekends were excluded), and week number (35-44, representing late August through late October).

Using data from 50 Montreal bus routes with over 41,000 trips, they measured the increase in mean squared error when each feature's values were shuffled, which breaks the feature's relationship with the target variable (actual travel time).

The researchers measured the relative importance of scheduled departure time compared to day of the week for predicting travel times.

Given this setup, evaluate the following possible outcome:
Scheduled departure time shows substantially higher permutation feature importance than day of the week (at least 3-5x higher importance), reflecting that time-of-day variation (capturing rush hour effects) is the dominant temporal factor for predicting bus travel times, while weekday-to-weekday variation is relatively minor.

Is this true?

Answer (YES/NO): YES